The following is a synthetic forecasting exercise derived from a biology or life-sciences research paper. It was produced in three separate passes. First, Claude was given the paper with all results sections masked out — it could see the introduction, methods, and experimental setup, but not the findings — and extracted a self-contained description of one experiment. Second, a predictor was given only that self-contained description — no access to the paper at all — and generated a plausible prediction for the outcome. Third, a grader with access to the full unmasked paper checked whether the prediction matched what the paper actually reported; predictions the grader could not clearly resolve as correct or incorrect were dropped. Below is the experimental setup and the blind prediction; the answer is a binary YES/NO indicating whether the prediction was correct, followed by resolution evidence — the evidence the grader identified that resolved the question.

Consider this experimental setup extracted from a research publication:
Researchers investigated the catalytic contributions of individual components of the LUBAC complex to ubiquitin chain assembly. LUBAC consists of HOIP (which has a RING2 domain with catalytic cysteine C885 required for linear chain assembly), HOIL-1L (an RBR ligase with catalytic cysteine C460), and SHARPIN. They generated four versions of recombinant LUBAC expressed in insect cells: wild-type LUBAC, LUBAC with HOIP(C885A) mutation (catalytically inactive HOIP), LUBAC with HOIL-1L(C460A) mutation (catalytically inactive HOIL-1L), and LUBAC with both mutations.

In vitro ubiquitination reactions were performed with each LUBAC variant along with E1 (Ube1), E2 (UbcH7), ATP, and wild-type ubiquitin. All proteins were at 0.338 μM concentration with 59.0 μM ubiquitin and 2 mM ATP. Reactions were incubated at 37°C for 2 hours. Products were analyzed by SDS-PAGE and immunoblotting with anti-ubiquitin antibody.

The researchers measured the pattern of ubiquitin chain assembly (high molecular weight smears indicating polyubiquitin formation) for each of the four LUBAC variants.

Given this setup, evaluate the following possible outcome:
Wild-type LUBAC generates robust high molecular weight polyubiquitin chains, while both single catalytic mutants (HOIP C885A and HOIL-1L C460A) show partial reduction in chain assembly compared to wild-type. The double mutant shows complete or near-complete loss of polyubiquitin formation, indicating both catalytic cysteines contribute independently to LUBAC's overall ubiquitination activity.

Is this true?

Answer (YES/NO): NO